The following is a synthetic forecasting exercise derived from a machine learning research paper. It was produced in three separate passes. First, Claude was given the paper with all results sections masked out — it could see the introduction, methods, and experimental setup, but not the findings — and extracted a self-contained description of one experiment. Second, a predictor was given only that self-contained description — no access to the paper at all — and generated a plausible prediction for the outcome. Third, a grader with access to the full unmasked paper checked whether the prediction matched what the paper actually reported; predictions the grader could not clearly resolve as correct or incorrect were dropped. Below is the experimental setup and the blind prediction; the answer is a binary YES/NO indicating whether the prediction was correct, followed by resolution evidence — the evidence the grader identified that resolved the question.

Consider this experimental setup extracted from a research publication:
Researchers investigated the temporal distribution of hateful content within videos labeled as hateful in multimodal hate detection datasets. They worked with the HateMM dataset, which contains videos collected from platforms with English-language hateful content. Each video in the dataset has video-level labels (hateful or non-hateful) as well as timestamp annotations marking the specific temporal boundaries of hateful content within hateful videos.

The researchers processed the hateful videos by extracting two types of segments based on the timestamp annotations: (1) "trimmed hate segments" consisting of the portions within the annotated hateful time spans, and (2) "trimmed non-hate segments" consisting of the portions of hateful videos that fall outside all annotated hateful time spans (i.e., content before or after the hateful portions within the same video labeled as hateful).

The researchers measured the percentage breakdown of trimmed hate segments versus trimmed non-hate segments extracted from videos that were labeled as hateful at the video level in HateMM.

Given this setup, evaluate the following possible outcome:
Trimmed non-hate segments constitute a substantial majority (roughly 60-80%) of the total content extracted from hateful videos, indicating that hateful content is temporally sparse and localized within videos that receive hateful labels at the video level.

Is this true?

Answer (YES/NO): NO